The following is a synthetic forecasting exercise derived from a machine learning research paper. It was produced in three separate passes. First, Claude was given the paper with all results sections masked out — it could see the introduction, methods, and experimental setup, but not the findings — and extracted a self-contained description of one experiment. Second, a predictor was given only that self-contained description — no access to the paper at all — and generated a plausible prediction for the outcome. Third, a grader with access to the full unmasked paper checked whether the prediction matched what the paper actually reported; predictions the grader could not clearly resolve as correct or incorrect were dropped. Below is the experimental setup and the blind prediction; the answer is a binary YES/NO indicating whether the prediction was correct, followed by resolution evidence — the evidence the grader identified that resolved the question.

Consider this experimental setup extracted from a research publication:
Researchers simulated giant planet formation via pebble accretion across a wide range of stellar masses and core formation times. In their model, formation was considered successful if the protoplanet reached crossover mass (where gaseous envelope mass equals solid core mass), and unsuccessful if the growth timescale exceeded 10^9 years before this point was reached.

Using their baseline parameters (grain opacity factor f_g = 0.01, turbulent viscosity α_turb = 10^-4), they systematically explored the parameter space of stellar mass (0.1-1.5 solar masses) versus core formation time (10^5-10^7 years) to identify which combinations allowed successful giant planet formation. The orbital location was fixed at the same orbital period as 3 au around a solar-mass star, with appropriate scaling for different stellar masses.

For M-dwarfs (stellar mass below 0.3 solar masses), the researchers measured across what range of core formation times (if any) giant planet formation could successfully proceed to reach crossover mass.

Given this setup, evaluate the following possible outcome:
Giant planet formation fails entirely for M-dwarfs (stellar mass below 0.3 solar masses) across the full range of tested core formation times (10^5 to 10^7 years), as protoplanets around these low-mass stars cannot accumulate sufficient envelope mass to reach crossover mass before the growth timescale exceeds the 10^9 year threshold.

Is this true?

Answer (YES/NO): NO